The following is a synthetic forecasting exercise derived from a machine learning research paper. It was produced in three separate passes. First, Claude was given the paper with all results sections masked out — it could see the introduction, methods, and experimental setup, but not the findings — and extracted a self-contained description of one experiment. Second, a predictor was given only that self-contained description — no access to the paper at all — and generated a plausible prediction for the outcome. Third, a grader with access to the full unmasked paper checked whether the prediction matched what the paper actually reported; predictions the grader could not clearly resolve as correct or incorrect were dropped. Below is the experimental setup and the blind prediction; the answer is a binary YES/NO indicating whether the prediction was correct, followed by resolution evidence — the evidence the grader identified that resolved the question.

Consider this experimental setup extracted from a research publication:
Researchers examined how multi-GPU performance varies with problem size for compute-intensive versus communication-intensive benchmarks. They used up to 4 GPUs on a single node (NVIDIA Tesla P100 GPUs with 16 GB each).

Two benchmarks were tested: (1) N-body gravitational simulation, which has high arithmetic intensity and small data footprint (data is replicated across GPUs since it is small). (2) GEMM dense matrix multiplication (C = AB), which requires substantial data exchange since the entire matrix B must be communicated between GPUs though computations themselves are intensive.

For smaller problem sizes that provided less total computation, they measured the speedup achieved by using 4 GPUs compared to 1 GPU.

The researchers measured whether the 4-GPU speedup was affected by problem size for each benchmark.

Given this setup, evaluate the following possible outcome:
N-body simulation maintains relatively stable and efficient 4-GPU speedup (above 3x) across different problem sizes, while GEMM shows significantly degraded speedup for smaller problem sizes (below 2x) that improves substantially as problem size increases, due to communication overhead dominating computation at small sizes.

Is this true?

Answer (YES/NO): NO